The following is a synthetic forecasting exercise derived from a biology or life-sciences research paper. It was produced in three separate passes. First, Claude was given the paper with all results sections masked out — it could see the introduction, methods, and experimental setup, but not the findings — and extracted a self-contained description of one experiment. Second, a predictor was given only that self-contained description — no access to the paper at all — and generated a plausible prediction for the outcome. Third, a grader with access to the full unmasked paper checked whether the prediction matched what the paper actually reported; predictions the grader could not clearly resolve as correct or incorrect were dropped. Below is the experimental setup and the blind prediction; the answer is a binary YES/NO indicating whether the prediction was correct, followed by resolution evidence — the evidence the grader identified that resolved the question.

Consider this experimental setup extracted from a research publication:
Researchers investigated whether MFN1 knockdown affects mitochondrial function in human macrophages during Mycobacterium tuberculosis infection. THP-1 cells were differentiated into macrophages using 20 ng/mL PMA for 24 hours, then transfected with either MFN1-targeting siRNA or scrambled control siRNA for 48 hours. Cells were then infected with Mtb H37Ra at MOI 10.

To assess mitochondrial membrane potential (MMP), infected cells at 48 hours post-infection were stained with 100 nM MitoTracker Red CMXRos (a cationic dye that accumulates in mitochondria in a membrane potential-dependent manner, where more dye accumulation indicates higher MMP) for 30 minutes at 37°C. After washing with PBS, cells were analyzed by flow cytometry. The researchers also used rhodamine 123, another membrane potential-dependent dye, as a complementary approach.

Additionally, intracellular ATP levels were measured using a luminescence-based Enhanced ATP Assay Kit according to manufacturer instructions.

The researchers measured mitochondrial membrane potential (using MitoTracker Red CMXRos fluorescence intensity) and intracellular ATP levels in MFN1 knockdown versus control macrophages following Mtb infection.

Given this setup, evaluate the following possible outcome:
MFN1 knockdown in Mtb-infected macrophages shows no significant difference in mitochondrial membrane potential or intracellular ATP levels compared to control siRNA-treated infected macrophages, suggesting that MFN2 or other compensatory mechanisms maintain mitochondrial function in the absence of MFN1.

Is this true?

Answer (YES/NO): NO